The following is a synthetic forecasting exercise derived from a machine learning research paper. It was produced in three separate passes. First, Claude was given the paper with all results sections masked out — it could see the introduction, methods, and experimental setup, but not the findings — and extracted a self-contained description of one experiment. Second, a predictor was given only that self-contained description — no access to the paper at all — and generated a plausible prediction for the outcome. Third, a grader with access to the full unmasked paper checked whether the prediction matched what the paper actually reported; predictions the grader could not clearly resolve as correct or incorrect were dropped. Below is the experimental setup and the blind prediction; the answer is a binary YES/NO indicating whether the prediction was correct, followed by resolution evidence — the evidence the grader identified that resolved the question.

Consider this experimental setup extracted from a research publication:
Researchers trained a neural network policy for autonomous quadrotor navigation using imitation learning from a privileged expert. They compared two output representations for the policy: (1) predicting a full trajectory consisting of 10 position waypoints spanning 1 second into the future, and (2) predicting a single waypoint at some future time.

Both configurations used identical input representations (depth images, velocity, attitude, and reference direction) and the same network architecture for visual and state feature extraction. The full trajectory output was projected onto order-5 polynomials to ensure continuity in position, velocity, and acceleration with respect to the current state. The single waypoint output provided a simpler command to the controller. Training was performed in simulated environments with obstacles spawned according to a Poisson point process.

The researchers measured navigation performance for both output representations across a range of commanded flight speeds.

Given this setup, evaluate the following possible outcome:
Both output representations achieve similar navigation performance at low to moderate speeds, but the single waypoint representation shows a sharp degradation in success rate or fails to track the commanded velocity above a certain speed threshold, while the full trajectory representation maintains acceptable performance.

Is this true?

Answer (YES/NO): NO